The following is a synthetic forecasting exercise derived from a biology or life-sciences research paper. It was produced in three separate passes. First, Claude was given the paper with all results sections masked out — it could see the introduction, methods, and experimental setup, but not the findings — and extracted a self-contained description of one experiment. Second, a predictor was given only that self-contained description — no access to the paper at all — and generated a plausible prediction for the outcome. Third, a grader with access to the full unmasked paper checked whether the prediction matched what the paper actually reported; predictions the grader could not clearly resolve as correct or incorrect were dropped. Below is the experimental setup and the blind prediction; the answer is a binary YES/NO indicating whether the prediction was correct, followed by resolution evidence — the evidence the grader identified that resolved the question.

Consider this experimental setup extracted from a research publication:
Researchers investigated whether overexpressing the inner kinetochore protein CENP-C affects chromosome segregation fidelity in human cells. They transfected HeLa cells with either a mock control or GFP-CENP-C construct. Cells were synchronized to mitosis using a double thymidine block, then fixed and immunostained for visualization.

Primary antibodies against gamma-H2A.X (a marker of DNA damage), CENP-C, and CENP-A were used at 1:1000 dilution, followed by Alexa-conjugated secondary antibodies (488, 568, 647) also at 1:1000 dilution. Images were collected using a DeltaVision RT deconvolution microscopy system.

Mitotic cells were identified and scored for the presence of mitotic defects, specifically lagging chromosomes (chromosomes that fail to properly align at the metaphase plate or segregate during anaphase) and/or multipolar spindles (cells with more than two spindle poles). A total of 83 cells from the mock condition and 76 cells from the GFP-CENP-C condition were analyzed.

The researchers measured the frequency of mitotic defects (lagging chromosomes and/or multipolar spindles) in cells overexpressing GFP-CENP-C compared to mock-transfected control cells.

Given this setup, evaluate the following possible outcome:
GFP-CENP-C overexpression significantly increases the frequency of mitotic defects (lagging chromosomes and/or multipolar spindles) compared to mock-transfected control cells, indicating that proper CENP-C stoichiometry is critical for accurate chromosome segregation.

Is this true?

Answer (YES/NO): YES